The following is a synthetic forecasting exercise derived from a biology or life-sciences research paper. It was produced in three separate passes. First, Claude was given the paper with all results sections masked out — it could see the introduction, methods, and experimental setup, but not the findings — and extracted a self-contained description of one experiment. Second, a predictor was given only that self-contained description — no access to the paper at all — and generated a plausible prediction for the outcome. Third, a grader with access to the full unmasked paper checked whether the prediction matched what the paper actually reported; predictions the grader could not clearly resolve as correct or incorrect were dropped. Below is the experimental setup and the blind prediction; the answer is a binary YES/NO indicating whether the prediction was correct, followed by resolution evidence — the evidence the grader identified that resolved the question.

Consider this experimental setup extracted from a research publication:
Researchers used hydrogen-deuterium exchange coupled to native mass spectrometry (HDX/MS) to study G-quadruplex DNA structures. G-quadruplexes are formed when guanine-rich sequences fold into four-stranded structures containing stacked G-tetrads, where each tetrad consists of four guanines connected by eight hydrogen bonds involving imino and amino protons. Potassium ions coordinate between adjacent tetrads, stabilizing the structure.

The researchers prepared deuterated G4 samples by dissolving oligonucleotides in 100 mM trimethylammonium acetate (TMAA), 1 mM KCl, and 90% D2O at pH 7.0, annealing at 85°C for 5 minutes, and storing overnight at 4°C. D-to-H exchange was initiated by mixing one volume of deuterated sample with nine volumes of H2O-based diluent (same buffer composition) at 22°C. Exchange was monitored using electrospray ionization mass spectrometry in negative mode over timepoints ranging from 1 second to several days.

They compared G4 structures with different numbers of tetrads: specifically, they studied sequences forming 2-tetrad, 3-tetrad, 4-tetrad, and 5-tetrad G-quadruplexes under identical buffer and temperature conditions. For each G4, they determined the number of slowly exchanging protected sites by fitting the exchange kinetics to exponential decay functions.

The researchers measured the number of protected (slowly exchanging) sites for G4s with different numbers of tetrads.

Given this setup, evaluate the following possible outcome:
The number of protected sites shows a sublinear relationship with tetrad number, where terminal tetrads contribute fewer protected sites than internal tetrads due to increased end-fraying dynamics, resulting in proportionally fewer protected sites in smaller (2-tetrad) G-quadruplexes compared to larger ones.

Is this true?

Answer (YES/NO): NO